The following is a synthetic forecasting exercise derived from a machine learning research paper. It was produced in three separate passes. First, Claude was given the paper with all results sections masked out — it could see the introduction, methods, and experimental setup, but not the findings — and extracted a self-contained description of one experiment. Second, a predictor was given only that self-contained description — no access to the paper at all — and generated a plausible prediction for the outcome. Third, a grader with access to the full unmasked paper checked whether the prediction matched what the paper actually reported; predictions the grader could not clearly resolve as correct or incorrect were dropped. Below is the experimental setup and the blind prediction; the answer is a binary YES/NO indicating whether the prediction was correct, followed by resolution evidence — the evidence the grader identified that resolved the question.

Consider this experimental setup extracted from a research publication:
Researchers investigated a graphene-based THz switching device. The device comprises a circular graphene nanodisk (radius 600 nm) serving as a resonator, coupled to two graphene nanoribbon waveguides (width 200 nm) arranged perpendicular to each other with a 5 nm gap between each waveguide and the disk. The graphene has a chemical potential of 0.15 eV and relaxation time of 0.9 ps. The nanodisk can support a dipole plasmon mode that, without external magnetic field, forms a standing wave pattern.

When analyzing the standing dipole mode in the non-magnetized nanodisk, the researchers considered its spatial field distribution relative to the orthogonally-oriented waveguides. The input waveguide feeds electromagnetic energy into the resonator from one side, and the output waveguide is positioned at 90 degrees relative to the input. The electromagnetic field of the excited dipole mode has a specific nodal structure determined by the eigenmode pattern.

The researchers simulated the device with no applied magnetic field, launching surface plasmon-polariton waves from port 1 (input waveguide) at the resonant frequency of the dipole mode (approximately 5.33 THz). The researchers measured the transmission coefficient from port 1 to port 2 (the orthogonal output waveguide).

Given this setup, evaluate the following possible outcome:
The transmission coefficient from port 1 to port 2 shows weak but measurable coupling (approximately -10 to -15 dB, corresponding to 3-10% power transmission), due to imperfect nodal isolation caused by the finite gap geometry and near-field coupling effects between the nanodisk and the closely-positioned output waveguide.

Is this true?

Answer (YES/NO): NO